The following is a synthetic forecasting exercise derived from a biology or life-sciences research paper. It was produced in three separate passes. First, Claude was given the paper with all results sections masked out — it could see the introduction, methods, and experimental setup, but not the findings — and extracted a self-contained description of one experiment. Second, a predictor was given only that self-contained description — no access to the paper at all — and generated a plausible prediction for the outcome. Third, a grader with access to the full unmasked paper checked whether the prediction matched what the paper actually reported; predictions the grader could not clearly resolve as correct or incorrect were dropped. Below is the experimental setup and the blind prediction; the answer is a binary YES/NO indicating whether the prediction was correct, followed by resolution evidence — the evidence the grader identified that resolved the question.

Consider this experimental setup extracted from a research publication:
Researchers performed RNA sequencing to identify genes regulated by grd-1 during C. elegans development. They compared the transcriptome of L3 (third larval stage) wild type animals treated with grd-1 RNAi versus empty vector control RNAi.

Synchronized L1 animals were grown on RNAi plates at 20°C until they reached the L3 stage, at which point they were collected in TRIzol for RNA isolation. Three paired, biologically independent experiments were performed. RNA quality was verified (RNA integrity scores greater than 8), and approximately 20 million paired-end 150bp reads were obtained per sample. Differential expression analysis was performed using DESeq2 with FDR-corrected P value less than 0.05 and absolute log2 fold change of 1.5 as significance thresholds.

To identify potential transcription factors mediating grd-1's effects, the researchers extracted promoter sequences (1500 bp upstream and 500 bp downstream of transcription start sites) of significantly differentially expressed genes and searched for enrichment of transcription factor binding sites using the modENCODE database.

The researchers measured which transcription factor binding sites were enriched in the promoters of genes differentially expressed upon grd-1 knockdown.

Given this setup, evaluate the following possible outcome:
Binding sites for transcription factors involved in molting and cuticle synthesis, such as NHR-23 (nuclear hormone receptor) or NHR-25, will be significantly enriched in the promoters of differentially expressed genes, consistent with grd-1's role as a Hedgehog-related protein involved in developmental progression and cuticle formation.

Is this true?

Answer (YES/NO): NO